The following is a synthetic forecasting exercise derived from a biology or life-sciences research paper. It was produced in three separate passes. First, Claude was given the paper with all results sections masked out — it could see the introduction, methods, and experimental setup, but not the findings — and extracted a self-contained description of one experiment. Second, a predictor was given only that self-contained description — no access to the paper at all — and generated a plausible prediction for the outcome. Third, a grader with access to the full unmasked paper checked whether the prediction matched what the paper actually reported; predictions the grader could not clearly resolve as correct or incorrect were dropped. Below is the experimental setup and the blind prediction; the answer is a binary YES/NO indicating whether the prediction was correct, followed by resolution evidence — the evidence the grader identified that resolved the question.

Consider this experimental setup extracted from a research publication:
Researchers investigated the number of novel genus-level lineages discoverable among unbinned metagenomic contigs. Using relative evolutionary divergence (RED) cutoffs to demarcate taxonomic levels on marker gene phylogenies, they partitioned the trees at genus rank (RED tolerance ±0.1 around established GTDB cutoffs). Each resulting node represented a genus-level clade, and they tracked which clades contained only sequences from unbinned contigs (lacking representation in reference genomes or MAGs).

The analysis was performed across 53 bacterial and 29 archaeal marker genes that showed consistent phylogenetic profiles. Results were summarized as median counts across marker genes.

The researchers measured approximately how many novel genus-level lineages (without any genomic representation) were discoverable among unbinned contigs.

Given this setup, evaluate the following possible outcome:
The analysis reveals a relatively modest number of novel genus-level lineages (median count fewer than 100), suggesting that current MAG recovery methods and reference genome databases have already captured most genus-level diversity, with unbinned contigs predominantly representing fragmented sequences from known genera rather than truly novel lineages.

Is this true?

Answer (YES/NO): NO